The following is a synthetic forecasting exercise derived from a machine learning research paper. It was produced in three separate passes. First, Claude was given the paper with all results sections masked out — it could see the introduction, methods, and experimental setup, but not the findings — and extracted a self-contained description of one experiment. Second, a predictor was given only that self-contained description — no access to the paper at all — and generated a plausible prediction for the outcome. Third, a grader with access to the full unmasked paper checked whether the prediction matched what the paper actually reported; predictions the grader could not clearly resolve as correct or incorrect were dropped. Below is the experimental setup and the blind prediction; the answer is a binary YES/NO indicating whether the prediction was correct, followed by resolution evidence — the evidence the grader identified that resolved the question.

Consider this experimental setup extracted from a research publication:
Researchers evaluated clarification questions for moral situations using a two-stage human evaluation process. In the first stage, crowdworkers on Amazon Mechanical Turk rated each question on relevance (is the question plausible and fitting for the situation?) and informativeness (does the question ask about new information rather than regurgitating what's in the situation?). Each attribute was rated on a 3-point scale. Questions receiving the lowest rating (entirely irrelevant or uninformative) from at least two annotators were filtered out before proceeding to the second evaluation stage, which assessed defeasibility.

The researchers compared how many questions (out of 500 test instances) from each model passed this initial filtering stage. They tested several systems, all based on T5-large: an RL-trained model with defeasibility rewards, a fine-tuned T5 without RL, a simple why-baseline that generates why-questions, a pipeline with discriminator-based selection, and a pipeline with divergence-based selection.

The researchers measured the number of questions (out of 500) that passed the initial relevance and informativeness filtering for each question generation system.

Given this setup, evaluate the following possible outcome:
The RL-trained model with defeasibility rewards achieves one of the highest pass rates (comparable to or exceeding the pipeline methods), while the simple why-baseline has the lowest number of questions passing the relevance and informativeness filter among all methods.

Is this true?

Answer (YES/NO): NO